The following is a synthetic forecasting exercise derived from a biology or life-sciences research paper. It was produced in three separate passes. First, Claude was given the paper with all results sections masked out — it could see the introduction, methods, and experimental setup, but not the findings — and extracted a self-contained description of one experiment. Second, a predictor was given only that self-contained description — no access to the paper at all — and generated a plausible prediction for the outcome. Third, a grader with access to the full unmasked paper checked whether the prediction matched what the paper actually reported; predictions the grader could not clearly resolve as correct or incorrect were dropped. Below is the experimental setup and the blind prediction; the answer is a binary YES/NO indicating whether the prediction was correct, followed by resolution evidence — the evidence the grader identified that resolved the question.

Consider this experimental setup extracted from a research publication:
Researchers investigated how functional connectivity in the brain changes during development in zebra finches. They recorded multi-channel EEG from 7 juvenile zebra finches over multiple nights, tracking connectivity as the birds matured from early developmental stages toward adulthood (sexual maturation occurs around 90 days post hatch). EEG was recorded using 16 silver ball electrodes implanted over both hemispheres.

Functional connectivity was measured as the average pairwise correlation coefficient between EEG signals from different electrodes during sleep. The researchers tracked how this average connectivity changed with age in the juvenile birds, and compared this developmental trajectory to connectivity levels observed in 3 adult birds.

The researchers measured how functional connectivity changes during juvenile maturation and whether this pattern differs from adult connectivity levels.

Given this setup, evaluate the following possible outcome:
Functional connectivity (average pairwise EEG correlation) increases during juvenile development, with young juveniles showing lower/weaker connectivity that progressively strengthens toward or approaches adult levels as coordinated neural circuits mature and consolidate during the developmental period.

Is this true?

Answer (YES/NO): YES